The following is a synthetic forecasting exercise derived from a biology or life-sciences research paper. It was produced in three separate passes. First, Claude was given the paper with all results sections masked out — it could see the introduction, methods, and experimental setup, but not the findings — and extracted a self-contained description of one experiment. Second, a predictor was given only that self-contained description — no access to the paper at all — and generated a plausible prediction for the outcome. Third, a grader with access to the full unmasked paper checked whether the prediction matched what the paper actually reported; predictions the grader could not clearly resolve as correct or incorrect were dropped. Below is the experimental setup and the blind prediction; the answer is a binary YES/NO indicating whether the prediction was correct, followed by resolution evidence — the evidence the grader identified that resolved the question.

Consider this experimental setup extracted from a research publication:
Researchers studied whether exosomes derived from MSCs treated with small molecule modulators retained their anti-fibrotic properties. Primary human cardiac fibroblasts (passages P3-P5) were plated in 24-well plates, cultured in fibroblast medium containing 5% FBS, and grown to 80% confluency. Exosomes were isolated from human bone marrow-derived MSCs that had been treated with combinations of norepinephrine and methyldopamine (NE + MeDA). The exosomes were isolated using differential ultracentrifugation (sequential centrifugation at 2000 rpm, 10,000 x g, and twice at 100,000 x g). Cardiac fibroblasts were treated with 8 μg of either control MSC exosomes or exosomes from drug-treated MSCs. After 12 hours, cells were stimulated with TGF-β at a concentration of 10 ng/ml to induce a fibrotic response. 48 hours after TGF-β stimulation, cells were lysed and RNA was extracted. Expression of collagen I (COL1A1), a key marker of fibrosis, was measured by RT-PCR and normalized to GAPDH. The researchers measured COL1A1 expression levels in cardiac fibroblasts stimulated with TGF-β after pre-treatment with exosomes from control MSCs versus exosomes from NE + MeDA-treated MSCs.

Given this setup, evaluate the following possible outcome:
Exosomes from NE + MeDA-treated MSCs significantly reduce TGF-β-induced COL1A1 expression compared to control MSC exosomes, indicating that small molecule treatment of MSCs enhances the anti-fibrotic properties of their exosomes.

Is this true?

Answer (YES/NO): NO